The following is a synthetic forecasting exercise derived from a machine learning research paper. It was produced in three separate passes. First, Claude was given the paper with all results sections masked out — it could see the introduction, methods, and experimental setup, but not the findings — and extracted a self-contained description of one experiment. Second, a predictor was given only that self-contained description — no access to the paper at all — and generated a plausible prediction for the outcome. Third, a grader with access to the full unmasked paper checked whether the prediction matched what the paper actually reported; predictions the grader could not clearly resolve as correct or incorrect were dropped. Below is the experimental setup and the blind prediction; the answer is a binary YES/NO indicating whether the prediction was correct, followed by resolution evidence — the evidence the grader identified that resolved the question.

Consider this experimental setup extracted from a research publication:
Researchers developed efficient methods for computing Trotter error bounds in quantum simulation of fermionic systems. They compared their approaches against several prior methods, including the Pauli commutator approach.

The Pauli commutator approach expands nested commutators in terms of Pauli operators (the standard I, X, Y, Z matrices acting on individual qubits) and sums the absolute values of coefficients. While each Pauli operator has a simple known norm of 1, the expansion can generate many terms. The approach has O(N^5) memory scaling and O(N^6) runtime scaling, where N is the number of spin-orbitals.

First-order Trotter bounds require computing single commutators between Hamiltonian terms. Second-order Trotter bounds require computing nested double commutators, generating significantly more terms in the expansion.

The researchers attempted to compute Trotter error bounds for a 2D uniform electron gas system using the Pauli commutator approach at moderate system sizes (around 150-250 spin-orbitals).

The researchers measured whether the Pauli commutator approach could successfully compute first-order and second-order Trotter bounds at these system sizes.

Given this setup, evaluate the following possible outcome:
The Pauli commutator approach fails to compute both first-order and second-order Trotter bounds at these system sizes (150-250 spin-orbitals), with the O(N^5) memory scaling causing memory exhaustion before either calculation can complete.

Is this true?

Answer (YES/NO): NO